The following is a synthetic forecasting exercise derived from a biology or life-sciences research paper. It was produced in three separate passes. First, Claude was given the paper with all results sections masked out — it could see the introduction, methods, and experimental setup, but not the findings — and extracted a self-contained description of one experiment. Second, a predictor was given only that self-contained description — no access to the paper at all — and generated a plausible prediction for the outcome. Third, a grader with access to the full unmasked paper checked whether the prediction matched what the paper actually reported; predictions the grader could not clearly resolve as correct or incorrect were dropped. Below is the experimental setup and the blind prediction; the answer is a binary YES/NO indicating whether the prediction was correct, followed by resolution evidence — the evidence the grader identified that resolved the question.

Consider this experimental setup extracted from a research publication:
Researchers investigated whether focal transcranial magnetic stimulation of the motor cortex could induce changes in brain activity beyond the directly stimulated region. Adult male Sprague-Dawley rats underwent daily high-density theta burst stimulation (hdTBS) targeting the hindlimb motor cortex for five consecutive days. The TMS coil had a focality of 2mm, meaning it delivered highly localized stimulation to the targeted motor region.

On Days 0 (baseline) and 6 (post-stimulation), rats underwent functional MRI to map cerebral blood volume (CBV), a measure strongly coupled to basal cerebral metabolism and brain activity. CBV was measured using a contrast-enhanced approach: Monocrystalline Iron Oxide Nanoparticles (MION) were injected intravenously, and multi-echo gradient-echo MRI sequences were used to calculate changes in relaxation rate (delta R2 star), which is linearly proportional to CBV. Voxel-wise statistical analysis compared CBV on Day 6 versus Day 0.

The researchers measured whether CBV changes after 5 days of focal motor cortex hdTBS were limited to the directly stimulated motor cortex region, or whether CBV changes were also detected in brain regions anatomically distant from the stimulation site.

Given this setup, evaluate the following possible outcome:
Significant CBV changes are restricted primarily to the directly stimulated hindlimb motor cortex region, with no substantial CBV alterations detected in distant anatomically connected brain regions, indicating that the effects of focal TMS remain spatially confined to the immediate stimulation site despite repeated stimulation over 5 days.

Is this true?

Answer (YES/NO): NO